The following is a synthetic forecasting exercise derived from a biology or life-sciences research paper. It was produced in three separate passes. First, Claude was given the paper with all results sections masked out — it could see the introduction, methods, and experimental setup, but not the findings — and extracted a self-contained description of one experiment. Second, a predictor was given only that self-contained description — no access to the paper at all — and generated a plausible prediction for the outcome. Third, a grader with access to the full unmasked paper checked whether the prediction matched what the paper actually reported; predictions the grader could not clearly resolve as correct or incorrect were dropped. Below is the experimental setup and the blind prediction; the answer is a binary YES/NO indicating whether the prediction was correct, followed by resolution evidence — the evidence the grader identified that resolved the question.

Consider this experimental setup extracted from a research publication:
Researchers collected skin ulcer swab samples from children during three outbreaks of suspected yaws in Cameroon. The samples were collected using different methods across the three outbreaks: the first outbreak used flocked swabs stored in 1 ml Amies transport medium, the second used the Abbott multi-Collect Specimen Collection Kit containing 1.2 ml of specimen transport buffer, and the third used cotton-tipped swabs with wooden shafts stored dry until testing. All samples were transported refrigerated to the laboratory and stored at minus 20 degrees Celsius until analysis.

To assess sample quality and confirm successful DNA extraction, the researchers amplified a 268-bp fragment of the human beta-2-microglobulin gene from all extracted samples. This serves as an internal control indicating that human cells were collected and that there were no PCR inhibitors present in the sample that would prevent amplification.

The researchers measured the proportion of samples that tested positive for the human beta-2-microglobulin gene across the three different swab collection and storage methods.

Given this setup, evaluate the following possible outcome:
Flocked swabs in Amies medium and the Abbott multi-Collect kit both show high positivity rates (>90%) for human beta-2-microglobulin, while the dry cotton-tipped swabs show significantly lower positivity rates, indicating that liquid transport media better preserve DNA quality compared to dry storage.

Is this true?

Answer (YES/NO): NO